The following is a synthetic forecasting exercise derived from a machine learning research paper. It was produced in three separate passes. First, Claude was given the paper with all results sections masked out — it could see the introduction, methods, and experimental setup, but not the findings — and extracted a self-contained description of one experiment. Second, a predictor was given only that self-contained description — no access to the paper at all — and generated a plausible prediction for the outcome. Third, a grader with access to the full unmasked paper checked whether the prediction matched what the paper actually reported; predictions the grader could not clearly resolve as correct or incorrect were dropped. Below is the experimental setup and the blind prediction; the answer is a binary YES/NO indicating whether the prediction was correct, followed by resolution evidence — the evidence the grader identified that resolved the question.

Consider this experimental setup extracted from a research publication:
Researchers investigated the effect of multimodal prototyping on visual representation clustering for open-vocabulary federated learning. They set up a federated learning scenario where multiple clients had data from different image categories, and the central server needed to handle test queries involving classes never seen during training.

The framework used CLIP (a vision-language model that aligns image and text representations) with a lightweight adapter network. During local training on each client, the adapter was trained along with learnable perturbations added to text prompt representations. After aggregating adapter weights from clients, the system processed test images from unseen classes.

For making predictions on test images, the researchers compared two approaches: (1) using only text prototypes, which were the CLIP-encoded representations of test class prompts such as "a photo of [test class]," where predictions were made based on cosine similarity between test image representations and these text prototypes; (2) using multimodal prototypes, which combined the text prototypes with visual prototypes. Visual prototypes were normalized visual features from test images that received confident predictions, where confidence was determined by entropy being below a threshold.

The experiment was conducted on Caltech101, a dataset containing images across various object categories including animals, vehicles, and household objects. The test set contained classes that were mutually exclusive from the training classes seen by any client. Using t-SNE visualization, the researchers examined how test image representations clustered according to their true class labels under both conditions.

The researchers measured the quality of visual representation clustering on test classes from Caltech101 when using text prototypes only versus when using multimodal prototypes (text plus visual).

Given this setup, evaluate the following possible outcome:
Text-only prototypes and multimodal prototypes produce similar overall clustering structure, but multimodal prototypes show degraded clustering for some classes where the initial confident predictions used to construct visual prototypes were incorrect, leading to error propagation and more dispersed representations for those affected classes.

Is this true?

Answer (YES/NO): NO